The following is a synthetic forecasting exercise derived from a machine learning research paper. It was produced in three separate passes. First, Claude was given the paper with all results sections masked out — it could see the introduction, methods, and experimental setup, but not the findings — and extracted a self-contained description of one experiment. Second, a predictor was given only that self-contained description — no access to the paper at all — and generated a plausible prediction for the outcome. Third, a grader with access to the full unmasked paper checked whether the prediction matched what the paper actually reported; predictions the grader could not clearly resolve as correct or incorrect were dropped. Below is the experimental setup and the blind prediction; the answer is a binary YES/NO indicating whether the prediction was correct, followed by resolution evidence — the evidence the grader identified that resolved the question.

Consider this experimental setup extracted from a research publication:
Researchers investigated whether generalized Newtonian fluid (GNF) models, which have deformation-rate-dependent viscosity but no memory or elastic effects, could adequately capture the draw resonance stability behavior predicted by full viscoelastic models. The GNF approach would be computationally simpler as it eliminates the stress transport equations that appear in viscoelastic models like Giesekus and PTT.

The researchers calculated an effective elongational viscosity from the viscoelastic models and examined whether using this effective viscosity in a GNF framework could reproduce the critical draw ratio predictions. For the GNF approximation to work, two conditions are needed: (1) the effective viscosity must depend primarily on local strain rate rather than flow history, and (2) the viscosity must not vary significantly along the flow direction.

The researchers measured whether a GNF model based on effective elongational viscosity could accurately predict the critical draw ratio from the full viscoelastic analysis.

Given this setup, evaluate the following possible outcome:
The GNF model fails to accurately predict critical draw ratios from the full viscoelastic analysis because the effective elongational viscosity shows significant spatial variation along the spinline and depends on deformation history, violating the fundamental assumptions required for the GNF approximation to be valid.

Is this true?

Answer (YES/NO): NO